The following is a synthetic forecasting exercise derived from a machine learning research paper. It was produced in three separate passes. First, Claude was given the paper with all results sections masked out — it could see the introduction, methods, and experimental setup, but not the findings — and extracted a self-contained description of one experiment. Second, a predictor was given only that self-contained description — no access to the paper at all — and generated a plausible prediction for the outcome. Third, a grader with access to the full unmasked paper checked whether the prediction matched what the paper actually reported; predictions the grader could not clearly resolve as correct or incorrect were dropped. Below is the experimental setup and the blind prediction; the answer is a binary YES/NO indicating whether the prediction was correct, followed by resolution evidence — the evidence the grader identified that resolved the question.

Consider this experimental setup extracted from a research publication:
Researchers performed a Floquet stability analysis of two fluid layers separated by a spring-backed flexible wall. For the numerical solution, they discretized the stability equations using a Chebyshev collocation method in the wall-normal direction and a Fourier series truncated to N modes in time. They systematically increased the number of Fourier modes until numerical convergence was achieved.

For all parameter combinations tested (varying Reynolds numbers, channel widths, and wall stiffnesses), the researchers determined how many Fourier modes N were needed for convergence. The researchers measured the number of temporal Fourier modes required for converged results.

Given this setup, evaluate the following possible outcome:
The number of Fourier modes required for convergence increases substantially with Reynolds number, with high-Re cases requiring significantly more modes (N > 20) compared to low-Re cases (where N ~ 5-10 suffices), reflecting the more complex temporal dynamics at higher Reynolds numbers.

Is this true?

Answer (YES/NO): NO